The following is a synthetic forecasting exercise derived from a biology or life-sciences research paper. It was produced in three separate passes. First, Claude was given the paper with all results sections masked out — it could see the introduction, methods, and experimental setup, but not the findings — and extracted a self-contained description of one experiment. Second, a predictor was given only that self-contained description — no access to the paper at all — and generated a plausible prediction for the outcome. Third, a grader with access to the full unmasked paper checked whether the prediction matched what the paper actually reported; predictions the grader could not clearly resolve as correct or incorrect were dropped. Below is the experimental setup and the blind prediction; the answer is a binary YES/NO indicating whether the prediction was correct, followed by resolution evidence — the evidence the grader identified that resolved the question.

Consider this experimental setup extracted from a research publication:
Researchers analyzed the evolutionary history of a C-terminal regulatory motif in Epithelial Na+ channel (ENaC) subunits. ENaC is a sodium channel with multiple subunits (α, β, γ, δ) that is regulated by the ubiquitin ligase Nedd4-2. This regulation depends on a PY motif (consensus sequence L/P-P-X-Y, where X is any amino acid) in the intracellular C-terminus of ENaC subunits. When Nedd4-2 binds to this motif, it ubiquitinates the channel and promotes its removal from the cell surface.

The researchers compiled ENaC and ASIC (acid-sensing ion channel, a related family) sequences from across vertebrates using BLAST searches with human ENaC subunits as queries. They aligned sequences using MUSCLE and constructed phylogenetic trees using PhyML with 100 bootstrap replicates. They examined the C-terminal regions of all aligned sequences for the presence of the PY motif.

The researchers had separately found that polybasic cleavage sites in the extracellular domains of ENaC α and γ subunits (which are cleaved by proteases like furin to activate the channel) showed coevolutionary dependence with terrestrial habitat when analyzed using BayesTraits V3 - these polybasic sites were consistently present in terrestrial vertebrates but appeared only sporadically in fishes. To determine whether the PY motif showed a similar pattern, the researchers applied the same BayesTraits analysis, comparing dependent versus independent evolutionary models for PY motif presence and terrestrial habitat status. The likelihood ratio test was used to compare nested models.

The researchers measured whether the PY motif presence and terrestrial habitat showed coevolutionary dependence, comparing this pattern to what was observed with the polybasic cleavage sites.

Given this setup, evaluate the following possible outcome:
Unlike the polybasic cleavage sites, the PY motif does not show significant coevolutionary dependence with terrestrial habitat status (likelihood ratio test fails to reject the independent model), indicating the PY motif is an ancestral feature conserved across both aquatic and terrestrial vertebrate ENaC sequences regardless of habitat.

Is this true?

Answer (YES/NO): YES